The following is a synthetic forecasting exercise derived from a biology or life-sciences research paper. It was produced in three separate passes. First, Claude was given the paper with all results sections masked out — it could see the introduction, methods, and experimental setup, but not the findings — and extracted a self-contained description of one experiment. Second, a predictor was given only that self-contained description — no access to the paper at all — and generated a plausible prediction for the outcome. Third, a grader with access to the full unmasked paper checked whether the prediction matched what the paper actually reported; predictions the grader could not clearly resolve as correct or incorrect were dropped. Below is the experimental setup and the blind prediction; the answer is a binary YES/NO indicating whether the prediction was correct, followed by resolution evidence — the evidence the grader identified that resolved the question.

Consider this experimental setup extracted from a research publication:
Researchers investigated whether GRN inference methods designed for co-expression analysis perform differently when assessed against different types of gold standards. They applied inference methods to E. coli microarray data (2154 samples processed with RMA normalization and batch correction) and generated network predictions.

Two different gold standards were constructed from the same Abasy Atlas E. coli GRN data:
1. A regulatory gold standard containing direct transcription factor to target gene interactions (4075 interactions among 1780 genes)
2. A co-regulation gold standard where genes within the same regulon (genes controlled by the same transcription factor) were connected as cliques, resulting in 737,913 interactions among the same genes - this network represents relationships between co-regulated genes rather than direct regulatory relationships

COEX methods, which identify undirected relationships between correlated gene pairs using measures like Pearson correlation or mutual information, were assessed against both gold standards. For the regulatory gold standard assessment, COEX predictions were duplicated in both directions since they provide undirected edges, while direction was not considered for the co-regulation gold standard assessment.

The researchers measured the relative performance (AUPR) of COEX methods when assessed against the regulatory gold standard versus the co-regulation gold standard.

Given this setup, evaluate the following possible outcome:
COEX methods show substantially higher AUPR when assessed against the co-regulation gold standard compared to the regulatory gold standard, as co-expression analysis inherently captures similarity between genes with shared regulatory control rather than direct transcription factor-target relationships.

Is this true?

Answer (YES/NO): YES